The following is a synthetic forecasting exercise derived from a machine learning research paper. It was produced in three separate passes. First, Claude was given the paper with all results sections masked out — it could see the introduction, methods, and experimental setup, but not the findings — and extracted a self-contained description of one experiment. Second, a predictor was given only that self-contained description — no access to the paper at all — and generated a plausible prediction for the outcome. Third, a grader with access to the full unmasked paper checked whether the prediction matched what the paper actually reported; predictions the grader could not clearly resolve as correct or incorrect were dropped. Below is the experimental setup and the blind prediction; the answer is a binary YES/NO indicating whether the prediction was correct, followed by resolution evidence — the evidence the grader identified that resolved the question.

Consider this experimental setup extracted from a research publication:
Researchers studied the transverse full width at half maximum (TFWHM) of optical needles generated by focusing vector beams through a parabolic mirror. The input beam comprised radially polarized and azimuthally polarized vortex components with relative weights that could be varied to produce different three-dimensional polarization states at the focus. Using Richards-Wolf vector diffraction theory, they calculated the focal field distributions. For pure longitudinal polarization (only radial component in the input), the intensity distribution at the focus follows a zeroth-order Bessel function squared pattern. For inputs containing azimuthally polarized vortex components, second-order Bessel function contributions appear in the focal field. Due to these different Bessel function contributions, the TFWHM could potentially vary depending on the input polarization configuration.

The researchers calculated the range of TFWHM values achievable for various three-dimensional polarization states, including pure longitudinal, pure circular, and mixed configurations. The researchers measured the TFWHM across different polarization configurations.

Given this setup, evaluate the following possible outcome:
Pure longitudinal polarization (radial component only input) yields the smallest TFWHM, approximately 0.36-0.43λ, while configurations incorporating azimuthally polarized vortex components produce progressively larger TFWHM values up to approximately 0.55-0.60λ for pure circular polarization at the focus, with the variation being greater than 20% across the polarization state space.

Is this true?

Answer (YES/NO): NO